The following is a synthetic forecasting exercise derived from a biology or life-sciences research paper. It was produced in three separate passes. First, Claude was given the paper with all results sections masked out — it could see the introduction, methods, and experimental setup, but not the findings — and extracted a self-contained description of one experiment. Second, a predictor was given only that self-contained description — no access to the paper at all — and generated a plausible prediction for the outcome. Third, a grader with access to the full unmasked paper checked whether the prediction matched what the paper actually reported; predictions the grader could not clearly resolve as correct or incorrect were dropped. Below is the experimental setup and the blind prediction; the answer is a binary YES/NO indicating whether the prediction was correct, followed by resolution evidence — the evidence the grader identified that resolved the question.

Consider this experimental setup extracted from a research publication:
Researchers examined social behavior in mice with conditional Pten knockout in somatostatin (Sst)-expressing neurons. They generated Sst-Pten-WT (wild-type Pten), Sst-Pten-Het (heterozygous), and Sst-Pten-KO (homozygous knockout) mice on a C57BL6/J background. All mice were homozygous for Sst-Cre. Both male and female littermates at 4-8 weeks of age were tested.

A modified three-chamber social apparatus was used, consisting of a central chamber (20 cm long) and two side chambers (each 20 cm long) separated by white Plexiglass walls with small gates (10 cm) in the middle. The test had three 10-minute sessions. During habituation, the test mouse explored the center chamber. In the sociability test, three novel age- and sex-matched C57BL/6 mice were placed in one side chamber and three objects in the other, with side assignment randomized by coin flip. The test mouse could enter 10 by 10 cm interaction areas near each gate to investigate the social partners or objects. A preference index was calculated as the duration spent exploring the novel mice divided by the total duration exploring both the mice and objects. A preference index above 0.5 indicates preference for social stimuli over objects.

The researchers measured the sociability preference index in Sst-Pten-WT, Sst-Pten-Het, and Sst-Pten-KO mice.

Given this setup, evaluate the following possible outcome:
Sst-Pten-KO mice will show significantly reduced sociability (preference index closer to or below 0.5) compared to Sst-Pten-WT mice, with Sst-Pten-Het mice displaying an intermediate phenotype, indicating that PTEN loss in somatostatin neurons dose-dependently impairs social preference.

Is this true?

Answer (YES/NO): NO